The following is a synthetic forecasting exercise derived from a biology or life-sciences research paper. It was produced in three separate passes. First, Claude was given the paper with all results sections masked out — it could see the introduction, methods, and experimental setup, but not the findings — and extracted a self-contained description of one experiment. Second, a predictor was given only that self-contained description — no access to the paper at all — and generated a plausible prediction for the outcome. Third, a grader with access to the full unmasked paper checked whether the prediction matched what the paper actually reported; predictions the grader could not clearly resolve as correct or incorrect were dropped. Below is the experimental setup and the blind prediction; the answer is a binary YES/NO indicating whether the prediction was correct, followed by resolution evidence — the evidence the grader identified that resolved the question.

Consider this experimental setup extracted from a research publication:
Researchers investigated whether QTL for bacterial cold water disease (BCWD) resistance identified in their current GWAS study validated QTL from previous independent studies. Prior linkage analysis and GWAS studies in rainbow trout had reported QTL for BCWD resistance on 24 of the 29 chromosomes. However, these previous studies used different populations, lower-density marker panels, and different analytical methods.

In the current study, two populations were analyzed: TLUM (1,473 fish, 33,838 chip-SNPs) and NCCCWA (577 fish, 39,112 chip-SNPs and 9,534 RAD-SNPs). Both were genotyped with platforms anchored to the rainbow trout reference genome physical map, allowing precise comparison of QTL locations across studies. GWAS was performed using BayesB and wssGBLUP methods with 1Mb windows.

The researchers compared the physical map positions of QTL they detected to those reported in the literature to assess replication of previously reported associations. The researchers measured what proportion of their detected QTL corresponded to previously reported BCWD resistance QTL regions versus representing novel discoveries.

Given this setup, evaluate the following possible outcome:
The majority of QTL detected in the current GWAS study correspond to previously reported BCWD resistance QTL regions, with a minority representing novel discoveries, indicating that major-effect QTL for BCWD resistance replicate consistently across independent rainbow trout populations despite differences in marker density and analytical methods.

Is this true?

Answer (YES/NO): YES